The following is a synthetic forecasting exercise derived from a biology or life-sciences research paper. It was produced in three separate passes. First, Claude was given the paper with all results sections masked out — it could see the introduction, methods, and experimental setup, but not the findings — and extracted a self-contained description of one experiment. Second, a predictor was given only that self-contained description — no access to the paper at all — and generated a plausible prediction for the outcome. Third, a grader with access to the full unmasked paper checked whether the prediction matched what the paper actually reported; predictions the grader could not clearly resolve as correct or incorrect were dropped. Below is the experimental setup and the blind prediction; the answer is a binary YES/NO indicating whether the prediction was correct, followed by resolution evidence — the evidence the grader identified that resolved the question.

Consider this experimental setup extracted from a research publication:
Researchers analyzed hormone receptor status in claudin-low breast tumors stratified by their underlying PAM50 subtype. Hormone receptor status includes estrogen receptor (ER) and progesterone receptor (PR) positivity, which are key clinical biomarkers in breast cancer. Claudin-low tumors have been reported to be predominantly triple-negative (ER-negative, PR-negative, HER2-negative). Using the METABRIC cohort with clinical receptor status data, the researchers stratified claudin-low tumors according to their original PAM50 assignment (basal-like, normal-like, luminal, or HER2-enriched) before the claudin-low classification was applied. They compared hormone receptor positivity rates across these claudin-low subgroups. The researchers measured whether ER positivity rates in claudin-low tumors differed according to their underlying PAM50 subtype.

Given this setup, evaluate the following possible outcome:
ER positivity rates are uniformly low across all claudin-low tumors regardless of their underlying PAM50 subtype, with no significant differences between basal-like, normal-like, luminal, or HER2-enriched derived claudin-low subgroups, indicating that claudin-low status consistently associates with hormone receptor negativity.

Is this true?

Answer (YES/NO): NO